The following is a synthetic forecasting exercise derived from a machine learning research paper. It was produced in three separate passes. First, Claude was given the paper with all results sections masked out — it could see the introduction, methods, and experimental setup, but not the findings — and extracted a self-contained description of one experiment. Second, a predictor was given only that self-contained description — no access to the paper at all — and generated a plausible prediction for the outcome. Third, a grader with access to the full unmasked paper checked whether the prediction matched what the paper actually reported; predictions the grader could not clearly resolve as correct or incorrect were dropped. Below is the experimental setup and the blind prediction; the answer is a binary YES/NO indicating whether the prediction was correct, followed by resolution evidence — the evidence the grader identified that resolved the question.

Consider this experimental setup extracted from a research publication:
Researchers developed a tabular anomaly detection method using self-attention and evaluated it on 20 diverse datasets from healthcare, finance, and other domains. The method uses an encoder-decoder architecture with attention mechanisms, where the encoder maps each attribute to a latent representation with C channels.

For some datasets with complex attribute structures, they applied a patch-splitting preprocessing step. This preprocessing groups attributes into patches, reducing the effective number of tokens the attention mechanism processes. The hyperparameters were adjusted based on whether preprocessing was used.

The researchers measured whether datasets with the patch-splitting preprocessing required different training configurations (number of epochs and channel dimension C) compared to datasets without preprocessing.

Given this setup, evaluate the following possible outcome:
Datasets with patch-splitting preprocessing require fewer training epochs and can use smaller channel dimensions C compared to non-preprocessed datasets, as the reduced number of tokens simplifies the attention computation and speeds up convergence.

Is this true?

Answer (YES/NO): NO